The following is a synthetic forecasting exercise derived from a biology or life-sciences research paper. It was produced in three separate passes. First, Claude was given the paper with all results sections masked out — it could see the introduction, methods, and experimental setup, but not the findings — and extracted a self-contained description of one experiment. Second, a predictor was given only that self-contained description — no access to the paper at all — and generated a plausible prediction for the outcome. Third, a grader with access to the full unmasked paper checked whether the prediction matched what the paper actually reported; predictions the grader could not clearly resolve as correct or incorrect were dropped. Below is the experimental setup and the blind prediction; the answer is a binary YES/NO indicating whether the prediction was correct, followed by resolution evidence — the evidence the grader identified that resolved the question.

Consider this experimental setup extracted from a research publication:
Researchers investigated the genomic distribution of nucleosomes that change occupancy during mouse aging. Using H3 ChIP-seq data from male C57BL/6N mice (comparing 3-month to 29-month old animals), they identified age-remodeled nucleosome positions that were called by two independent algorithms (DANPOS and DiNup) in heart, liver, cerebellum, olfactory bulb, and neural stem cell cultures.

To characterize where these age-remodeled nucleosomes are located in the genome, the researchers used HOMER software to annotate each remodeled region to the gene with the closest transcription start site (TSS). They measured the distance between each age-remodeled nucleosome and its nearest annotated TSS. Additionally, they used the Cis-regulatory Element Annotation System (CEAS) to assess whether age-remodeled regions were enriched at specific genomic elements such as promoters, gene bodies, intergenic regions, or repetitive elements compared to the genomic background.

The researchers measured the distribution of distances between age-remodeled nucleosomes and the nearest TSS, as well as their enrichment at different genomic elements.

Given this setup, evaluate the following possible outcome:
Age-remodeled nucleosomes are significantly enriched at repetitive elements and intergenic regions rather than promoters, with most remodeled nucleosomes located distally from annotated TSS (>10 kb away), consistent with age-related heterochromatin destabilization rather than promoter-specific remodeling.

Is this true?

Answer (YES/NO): NO